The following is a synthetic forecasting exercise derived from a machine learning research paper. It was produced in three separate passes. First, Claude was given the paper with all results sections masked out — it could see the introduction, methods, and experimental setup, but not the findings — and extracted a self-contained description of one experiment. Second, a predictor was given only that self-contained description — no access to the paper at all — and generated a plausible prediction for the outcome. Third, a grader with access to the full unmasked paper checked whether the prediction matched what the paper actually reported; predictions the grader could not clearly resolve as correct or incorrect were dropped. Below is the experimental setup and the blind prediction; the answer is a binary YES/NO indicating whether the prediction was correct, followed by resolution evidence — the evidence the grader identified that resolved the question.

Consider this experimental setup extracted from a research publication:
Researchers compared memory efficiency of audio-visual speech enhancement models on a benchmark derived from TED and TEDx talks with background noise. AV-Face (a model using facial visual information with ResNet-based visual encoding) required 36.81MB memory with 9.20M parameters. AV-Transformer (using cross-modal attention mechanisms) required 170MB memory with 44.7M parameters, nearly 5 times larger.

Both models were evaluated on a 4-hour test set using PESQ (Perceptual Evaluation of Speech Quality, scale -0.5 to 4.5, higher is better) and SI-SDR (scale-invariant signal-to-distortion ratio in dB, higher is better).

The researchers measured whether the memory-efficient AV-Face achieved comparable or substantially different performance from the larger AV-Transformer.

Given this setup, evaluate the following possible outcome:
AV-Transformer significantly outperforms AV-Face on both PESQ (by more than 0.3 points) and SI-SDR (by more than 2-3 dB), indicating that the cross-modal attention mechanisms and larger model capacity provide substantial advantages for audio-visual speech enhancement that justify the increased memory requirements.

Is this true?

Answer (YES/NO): NO